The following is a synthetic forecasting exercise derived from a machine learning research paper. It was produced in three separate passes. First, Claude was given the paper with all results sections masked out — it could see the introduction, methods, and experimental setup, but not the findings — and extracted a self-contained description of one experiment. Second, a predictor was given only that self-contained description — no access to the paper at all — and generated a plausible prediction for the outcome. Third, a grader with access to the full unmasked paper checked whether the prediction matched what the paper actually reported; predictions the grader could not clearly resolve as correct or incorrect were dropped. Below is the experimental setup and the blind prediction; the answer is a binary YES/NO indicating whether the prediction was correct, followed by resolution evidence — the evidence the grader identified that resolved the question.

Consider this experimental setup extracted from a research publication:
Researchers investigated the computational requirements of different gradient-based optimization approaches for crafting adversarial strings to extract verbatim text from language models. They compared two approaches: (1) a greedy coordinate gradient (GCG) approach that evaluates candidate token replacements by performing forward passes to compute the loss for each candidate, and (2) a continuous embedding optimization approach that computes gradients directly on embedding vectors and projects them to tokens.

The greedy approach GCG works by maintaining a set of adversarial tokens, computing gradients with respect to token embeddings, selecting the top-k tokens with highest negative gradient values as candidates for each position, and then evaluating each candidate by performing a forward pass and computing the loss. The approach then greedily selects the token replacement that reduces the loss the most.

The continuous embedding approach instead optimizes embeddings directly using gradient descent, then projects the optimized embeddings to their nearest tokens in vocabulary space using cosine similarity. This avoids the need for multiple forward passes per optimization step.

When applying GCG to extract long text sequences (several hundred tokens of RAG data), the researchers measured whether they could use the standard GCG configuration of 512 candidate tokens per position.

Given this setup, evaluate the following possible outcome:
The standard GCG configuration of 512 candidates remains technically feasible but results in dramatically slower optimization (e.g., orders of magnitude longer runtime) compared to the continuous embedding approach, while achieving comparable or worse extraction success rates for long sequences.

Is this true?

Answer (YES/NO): NO